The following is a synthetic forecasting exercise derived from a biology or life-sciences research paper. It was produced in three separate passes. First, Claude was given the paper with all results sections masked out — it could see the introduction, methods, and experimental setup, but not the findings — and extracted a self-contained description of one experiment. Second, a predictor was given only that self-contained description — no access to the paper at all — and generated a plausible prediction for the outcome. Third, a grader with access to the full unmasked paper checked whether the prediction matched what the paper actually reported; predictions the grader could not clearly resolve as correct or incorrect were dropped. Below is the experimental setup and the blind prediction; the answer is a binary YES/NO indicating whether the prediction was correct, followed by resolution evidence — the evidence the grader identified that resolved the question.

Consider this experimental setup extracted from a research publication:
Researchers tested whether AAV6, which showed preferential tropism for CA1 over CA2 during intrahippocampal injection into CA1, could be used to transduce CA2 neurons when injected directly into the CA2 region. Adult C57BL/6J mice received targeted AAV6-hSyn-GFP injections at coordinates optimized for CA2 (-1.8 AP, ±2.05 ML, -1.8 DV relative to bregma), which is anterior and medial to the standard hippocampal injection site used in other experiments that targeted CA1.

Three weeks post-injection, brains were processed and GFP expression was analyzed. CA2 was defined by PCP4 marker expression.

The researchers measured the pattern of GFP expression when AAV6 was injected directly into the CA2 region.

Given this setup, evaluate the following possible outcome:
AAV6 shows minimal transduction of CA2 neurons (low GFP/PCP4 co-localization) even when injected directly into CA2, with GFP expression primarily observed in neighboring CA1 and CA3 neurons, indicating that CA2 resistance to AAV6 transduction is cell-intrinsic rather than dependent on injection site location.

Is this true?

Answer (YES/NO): NO